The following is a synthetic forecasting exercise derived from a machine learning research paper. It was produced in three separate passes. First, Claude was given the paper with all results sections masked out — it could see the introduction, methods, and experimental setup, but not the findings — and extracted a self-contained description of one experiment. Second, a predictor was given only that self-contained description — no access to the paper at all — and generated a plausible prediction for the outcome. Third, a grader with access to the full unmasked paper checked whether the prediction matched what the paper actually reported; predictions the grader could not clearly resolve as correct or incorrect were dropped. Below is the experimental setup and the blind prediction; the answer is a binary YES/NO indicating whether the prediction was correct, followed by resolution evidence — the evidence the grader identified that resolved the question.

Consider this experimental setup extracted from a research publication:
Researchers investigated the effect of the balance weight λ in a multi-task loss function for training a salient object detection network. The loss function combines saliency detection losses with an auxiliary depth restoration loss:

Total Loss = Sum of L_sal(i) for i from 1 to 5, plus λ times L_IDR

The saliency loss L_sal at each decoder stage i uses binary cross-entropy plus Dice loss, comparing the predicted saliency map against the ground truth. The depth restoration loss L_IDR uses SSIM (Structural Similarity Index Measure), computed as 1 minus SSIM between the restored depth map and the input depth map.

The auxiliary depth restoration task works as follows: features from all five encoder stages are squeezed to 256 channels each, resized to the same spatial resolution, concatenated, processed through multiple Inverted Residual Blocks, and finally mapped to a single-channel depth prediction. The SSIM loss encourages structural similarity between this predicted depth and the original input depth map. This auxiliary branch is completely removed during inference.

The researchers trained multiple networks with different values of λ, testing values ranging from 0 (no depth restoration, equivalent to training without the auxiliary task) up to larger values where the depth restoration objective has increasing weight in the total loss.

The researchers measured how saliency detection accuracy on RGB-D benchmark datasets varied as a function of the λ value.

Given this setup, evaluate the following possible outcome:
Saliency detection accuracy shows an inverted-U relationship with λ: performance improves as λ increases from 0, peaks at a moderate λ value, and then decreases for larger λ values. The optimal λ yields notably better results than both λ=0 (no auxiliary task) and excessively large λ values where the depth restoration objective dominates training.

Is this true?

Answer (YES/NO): NO